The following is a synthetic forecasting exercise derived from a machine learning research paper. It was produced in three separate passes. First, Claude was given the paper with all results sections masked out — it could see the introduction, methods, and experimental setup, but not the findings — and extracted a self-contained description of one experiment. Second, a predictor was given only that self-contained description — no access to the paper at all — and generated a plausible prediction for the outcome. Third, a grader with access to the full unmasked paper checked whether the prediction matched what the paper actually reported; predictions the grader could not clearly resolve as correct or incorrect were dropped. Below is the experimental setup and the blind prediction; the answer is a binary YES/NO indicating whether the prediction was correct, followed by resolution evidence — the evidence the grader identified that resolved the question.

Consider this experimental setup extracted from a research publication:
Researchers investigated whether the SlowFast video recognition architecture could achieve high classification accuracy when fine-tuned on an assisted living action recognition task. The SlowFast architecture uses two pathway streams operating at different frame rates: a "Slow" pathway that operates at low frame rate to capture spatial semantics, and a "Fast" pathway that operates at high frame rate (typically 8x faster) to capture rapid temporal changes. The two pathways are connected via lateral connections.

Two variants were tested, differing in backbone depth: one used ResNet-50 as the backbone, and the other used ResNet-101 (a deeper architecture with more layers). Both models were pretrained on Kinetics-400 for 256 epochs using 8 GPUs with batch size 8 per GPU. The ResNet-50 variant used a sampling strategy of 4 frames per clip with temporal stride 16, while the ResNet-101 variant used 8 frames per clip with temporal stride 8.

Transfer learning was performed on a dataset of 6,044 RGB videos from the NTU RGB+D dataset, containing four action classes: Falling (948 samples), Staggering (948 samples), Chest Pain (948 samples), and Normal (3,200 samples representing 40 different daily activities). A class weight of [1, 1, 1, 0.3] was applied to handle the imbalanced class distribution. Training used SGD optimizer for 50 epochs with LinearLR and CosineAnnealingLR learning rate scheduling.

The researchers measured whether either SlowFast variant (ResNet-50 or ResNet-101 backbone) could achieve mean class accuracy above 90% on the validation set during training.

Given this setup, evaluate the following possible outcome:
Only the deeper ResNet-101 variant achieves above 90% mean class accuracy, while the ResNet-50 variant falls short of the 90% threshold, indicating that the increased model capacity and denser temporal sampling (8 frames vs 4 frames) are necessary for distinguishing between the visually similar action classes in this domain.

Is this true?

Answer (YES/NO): NO